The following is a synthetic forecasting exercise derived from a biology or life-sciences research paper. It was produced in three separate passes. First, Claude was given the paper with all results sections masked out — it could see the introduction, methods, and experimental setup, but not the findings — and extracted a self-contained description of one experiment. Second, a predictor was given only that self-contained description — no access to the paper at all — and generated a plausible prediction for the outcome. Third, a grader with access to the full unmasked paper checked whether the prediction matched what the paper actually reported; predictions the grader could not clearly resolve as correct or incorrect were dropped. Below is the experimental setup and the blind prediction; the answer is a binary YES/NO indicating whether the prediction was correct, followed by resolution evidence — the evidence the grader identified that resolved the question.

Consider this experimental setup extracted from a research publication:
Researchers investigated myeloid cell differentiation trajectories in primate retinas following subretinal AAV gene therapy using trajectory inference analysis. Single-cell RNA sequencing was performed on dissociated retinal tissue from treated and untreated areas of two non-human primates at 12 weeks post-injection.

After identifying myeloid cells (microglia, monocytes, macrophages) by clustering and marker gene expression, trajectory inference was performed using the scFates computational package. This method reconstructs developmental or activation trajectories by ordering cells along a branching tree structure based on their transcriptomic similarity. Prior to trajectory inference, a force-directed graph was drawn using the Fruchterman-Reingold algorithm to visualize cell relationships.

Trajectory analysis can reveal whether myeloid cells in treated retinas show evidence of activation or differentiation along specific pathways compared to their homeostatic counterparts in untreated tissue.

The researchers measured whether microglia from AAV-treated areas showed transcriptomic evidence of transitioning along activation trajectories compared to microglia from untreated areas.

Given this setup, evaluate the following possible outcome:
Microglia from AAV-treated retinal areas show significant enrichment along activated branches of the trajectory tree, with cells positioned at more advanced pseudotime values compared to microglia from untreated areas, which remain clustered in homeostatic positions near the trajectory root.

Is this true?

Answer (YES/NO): YES